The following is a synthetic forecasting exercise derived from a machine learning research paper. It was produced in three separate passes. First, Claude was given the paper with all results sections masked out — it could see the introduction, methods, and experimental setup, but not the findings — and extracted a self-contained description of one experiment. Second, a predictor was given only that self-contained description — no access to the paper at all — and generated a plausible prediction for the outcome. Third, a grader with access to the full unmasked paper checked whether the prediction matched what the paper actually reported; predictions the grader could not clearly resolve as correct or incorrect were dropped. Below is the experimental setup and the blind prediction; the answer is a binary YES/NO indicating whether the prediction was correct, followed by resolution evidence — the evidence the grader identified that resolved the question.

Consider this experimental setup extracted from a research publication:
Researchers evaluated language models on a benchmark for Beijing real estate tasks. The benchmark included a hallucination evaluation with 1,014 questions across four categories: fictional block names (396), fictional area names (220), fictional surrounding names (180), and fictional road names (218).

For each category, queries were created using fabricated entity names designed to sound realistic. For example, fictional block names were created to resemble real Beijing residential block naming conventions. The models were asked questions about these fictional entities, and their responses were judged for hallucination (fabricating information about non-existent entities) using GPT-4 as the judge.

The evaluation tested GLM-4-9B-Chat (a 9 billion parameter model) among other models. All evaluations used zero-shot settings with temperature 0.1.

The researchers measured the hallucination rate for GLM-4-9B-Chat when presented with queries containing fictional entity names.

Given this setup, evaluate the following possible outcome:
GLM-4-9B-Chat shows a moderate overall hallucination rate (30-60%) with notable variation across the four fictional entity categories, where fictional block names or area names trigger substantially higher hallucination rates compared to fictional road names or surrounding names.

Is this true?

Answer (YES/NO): NO